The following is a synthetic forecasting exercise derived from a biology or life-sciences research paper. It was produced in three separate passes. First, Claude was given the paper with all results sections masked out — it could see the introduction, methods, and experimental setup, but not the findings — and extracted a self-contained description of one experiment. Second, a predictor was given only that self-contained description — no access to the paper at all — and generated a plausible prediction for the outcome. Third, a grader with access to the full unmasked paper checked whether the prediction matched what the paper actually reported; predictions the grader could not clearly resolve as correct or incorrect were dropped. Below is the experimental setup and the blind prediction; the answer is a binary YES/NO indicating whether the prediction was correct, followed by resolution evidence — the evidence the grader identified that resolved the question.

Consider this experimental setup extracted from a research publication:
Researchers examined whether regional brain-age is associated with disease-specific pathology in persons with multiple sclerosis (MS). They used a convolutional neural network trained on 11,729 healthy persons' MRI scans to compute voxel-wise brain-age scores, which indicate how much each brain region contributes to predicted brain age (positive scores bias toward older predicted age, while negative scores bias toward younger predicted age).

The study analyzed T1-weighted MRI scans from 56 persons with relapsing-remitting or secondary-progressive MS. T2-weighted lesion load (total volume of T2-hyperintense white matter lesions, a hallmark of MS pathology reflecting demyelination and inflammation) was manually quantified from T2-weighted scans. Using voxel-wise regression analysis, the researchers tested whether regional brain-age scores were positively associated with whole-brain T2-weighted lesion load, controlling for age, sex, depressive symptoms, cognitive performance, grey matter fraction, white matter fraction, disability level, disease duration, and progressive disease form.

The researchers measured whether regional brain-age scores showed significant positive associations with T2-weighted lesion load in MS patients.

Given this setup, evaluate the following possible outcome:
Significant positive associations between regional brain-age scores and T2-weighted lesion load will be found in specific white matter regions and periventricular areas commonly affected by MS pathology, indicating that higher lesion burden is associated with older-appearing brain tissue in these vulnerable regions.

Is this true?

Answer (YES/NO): YES